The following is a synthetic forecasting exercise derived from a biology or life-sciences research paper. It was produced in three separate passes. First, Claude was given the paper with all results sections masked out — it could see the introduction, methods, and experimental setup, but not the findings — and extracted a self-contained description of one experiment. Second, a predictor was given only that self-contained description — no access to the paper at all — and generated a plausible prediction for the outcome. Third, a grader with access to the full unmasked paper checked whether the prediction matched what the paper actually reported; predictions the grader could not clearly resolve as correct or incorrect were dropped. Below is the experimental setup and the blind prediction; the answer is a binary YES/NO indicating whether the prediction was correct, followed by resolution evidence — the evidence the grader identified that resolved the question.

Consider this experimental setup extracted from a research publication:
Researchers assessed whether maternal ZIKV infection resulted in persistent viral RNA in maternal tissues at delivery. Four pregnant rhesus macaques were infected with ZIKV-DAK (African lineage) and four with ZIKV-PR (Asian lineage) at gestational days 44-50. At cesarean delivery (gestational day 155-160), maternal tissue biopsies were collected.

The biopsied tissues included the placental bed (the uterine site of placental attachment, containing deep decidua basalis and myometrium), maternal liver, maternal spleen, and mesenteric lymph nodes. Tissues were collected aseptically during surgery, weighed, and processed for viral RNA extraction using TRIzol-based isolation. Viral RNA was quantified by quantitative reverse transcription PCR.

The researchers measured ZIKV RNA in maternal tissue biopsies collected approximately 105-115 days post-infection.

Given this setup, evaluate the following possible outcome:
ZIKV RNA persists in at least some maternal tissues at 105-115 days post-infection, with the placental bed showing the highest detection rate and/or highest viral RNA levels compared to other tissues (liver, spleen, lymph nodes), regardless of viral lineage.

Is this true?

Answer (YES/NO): NO